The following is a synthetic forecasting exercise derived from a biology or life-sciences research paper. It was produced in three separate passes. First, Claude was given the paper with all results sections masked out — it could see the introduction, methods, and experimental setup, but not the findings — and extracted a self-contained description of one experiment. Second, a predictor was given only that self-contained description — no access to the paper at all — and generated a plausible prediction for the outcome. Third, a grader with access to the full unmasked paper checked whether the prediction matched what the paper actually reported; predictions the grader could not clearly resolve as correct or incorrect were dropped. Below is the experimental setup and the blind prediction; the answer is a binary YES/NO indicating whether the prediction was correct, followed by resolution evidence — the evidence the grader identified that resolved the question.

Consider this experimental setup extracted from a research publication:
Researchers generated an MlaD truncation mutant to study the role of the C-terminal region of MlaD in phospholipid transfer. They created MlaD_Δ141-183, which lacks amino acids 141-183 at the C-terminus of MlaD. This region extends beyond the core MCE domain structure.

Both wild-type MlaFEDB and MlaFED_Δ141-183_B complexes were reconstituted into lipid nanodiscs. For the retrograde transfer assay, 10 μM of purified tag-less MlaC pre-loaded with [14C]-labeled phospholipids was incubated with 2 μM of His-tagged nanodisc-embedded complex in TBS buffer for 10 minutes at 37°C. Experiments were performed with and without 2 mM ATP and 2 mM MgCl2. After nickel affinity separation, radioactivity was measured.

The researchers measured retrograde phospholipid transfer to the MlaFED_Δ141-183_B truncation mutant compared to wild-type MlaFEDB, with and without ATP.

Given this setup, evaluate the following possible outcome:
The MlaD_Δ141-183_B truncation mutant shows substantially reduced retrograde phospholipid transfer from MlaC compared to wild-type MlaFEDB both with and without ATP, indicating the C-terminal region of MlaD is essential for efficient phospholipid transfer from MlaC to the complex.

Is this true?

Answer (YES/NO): NO